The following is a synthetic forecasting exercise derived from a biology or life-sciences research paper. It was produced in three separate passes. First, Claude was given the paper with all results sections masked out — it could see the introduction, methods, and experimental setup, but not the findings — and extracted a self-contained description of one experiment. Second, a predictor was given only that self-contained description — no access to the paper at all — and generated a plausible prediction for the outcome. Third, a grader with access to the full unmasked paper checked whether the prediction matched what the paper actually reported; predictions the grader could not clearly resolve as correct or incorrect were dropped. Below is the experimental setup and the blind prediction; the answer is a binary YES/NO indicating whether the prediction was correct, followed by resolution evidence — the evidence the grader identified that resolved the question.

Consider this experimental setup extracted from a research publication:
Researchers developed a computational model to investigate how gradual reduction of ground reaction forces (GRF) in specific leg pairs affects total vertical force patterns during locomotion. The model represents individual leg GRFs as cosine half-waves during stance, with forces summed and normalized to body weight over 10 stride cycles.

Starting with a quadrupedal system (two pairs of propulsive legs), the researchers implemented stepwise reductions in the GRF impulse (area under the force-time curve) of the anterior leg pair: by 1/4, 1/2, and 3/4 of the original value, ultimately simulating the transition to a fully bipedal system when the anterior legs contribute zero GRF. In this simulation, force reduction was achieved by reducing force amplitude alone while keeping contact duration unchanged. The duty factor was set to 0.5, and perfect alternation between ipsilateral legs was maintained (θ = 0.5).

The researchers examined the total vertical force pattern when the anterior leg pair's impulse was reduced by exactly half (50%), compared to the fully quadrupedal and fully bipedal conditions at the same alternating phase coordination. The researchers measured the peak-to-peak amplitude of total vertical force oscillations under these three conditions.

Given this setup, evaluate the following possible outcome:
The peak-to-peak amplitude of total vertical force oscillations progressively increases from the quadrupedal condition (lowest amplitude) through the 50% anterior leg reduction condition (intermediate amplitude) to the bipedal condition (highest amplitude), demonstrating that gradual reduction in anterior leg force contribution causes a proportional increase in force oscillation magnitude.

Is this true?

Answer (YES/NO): NO